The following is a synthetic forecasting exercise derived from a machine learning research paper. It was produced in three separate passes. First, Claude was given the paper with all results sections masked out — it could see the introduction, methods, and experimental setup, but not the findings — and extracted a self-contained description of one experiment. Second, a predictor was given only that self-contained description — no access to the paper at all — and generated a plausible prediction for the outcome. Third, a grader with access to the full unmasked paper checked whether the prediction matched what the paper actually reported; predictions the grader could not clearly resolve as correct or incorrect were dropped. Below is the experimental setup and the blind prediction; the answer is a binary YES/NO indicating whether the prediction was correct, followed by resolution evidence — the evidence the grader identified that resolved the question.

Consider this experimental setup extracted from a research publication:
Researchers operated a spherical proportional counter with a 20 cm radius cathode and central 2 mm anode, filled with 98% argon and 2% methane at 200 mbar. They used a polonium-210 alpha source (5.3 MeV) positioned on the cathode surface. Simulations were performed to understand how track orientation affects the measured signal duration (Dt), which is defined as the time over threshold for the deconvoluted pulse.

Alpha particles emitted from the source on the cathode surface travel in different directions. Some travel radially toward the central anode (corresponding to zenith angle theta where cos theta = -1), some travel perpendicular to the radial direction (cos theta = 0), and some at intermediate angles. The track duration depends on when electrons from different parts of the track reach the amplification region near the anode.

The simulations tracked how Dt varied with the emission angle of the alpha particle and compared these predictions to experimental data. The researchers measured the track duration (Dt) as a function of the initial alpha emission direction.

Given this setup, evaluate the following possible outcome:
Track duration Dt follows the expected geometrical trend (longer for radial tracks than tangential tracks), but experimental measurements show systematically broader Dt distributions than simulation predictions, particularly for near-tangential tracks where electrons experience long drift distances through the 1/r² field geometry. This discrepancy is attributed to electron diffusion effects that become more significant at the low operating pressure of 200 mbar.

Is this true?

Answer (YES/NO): NO